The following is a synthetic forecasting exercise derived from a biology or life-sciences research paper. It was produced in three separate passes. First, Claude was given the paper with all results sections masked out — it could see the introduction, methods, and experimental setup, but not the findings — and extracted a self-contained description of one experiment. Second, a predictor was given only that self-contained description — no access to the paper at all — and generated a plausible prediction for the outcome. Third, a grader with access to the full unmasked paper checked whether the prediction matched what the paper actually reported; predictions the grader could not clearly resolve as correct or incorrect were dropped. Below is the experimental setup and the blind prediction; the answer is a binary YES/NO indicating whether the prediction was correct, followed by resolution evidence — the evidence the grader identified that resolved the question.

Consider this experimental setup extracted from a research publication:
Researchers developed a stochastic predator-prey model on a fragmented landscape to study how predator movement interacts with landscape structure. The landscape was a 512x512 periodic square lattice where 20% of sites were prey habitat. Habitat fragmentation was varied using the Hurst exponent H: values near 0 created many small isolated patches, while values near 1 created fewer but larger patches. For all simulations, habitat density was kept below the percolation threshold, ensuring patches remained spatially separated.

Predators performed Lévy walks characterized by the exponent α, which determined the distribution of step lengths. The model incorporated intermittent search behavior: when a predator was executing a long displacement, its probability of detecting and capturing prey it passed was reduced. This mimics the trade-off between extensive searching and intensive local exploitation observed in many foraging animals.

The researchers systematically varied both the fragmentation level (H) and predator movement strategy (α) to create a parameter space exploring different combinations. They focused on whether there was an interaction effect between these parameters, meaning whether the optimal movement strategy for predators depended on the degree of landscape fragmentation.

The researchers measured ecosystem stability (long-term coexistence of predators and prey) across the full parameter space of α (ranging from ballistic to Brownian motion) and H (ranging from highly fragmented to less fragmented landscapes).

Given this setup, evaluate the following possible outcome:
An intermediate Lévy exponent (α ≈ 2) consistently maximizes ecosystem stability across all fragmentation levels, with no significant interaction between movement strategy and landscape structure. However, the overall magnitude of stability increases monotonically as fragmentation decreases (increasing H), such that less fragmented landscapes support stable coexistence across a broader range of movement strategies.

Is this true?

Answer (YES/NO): NO